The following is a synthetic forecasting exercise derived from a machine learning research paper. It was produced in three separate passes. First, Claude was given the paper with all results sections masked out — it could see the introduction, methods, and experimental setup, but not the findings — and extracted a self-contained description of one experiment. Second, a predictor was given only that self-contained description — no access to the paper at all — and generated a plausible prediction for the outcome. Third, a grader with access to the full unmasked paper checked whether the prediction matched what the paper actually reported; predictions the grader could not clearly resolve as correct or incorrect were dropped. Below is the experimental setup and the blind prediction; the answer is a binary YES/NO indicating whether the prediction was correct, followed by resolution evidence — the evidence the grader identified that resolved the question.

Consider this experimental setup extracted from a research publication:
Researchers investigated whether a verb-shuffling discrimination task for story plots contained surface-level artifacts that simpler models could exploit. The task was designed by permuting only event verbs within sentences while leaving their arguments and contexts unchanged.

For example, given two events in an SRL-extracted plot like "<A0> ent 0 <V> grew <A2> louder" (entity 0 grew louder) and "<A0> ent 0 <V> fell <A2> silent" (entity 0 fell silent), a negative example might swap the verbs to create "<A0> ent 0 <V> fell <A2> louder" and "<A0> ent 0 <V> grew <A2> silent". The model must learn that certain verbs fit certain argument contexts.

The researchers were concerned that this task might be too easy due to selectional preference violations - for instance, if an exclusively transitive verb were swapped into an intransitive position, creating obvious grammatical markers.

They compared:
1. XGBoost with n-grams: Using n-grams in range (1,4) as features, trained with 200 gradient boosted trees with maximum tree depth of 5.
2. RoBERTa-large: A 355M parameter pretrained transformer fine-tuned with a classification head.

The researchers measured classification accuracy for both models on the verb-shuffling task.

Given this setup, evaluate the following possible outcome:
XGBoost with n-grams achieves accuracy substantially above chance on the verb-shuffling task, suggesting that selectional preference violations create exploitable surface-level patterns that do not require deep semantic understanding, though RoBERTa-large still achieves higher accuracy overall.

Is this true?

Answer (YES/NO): YES